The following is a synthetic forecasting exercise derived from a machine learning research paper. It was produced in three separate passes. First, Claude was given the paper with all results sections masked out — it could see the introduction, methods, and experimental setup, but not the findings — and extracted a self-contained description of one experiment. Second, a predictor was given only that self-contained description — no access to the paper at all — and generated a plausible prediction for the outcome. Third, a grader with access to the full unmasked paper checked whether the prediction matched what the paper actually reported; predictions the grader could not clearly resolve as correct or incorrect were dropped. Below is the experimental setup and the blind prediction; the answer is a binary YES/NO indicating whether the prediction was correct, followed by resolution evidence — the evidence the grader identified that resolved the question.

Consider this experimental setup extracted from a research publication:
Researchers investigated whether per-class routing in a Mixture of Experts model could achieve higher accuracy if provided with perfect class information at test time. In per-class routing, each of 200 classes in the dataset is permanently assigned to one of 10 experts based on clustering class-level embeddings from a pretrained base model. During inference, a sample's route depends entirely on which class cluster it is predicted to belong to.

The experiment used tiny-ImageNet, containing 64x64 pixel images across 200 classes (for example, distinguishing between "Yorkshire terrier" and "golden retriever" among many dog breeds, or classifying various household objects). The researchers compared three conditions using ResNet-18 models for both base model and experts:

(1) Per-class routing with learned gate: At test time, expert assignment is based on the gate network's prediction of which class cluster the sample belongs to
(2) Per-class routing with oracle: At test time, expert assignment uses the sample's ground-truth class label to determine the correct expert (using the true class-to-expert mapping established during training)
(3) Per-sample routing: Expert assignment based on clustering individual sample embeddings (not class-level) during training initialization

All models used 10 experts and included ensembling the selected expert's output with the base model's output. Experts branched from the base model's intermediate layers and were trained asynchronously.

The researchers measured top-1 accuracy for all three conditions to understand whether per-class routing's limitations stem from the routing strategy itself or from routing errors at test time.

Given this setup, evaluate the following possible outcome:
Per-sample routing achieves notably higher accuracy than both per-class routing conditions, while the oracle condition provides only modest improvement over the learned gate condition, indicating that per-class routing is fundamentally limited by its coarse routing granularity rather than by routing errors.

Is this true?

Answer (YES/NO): NO